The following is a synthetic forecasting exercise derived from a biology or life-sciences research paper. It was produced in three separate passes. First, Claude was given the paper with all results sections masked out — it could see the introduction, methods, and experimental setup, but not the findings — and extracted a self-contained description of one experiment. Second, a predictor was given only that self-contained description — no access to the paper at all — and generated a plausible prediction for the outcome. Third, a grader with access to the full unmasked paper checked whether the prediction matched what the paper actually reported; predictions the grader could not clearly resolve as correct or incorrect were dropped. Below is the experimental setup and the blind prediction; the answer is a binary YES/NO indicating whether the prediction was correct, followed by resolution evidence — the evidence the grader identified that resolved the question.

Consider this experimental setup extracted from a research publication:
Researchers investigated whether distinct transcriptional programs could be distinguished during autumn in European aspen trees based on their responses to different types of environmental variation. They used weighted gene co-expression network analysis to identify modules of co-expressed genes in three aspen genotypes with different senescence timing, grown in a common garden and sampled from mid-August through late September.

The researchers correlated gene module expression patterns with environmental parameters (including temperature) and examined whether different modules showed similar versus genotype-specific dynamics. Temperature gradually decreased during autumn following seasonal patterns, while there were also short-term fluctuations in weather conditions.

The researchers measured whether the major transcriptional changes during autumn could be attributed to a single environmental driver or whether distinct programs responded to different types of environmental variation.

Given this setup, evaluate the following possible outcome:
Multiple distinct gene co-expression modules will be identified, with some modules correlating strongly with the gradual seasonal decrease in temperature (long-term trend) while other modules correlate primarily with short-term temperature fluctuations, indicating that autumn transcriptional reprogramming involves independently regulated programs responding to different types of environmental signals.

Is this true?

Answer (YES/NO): YES